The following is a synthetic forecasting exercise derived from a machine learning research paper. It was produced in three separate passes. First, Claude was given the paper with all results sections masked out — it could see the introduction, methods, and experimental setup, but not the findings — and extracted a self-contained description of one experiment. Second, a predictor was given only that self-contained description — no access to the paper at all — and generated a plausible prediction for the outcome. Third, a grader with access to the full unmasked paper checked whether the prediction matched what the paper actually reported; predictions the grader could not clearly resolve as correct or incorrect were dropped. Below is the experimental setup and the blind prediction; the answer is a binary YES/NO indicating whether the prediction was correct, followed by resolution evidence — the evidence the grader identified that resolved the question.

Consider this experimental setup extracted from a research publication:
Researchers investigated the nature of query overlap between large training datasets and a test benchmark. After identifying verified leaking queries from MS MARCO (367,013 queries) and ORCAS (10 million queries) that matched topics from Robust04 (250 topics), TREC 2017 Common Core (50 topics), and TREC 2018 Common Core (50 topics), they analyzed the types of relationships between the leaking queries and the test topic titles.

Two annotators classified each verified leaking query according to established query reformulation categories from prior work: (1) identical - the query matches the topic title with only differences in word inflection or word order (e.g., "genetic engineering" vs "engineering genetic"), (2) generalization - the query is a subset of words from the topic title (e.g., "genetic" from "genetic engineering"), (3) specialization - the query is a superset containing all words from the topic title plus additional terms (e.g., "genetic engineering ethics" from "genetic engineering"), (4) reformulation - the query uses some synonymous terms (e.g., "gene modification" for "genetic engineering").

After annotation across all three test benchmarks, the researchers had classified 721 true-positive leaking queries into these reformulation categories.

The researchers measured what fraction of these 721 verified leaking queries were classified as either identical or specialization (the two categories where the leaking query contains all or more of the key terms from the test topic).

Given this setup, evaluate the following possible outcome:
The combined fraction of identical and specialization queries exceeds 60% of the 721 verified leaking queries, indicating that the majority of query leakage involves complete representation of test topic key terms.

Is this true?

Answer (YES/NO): NO